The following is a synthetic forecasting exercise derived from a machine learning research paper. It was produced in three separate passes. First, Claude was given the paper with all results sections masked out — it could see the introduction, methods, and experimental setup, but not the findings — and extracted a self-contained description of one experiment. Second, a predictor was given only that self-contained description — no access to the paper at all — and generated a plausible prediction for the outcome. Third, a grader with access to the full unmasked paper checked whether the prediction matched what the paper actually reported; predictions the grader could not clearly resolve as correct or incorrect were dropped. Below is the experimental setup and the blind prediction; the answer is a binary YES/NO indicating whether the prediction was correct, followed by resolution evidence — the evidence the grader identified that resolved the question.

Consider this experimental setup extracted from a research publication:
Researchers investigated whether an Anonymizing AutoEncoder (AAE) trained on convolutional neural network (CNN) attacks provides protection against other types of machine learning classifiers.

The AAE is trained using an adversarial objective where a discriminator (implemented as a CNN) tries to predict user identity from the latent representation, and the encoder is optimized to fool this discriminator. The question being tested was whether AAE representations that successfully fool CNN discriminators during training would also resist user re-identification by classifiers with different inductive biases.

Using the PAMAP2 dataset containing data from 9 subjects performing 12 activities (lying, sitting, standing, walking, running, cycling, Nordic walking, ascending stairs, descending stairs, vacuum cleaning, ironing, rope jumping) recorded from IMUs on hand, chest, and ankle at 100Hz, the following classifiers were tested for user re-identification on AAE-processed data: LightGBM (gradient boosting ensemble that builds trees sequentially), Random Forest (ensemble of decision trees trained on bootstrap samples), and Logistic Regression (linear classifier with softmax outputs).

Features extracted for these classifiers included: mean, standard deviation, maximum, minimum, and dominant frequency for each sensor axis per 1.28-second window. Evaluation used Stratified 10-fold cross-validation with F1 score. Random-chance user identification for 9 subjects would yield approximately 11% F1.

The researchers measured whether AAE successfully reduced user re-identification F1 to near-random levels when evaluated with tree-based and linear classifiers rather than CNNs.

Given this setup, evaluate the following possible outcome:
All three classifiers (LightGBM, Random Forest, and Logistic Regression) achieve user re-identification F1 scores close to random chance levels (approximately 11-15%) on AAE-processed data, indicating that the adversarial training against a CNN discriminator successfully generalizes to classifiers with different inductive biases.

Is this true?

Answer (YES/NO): NO